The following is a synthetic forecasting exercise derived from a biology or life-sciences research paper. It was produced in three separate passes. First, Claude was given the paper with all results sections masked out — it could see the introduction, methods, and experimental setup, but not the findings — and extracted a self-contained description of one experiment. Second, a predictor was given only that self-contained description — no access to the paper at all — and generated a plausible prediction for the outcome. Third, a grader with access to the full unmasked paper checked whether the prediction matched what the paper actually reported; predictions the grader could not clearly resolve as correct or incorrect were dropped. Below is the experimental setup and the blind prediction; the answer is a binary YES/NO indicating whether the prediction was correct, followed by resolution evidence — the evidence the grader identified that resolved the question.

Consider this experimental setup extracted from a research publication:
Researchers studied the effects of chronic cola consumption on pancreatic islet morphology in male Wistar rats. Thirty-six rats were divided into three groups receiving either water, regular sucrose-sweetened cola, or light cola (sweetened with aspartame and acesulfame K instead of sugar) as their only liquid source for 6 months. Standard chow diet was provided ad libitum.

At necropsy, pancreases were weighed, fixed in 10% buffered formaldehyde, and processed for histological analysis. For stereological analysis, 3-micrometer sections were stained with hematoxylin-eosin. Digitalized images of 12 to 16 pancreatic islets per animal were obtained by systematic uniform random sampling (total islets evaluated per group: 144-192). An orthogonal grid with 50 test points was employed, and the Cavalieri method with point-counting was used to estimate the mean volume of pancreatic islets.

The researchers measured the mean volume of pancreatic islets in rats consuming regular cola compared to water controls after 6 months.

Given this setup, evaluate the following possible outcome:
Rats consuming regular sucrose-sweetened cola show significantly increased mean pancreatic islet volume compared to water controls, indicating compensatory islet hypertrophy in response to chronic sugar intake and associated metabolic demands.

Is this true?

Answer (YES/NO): NO